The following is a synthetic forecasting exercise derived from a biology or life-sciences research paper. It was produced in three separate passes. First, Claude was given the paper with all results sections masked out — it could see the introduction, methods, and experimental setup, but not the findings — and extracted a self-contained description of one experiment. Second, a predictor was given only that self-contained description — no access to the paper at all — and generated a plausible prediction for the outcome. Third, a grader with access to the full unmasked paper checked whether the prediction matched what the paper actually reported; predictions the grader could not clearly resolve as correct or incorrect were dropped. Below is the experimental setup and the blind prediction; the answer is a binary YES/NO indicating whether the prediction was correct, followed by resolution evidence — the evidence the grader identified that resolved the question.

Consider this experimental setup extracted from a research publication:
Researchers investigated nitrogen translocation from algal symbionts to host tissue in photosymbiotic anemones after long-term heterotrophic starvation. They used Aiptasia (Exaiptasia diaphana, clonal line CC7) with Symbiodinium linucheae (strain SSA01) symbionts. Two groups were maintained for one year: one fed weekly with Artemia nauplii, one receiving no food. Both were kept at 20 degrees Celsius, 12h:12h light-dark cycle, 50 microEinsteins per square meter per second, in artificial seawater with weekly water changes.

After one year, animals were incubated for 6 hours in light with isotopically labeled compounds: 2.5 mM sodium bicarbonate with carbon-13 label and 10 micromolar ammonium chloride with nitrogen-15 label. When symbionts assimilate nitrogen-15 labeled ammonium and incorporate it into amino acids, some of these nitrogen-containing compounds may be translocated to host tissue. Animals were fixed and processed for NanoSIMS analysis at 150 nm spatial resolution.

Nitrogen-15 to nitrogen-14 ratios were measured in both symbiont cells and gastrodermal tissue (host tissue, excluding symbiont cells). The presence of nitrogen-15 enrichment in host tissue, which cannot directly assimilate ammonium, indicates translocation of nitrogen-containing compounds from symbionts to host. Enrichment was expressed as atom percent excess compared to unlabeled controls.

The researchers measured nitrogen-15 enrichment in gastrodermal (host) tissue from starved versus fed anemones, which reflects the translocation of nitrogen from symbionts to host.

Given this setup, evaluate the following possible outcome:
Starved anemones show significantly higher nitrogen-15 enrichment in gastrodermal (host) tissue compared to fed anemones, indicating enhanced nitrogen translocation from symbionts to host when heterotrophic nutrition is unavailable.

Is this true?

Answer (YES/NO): NO